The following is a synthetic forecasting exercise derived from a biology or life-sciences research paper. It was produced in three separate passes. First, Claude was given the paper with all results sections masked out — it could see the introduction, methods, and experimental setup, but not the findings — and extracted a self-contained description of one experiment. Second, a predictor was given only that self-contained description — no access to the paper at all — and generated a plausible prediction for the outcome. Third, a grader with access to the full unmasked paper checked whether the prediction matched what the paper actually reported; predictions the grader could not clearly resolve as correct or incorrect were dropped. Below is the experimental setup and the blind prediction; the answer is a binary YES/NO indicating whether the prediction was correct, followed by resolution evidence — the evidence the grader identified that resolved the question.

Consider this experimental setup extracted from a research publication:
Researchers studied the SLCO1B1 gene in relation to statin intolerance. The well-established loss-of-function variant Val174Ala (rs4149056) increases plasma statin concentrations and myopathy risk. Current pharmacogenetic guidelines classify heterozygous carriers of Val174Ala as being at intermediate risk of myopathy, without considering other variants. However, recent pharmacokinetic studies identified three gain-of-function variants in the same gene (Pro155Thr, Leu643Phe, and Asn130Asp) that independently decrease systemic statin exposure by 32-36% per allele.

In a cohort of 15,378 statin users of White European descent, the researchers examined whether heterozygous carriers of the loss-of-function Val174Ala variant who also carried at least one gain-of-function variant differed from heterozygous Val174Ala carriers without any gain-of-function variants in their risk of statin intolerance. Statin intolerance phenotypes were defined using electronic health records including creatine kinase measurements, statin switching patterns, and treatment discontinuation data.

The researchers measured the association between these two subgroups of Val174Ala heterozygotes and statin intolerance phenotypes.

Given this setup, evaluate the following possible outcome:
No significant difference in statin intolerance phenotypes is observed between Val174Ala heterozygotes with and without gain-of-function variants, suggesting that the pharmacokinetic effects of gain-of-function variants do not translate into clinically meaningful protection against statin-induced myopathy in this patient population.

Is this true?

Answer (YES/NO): NO